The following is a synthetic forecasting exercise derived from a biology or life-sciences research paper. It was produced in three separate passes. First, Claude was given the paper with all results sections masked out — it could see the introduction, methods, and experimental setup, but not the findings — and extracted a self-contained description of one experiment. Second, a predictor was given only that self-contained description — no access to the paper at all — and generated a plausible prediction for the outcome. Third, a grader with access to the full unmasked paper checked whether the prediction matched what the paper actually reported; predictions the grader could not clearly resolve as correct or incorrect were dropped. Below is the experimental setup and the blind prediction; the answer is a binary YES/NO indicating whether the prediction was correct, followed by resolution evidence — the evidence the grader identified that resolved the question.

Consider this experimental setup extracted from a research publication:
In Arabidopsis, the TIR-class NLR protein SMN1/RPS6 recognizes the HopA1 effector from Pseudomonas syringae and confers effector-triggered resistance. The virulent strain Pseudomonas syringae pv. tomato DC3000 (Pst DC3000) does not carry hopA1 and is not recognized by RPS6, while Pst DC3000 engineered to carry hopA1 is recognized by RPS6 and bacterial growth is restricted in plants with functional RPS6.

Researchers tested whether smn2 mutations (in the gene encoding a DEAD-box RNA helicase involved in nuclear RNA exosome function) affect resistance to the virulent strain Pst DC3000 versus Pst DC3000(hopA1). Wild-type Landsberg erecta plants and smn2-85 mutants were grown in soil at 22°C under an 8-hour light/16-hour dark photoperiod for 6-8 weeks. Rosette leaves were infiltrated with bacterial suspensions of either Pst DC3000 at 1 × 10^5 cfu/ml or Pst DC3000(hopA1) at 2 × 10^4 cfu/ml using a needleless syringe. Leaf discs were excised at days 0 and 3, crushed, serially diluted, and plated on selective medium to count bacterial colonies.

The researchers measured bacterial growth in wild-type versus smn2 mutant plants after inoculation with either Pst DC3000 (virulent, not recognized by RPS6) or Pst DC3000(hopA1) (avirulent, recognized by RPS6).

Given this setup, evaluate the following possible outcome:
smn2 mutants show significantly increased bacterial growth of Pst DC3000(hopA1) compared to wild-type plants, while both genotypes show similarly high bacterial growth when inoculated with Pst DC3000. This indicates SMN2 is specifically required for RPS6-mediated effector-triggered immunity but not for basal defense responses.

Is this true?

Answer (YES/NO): YES